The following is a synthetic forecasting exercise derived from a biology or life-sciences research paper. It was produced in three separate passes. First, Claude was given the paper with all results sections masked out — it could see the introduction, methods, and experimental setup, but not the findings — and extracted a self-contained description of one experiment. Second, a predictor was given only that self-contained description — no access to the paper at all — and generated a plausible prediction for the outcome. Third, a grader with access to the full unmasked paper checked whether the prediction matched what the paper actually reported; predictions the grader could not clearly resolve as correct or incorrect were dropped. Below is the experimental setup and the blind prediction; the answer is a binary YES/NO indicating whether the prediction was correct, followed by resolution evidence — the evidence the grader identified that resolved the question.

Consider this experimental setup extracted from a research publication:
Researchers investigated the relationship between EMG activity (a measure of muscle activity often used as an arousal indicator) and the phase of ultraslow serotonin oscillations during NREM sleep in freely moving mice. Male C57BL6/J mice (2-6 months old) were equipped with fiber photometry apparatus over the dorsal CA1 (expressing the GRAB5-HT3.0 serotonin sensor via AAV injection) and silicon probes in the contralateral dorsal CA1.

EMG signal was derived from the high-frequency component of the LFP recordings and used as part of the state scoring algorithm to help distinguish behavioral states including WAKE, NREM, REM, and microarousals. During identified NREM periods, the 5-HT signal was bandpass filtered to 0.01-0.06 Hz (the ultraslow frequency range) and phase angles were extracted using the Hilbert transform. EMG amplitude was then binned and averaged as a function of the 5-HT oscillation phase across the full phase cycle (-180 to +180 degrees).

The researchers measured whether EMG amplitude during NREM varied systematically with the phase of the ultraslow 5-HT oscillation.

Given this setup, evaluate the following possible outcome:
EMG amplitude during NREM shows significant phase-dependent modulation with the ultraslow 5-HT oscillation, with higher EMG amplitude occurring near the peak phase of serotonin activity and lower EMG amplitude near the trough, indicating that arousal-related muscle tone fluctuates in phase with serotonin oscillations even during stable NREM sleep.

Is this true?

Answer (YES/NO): NO